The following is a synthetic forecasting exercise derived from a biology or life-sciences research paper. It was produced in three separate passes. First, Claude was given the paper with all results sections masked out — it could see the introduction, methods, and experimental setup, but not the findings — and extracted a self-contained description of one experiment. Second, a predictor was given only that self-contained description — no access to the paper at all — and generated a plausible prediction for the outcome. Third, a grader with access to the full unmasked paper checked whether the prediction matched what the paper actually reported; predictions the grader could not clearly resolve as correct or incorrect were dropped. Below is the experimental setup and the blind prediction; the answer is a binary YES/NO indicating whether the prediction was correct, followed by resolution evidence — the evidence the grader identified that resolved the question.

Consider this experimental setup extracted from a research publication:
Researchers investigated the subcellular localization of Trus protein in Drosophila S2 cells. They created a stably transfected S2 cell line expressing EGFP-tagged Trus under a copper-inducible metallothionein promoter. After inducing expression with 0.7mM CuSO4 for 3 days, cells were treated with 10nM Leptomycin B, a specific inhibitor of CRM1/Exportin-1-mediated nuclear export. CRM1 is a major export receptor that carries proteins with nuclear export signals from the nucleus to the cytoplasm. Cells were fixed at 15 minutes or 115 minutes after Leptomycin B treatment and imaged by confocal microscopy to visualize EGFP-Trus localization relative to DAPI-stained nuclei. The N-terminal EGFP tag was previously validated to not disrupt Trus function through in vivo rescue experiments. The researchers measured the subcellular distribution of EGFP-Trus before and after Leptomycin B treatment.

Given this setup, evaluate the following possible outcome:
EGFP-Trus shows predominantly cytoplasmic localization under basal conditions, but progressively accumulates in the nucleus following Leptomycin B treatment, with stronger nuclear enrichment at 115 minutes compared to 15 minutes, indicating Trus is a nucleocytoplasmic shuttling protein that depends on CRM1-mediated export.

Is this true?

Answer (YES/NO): YES